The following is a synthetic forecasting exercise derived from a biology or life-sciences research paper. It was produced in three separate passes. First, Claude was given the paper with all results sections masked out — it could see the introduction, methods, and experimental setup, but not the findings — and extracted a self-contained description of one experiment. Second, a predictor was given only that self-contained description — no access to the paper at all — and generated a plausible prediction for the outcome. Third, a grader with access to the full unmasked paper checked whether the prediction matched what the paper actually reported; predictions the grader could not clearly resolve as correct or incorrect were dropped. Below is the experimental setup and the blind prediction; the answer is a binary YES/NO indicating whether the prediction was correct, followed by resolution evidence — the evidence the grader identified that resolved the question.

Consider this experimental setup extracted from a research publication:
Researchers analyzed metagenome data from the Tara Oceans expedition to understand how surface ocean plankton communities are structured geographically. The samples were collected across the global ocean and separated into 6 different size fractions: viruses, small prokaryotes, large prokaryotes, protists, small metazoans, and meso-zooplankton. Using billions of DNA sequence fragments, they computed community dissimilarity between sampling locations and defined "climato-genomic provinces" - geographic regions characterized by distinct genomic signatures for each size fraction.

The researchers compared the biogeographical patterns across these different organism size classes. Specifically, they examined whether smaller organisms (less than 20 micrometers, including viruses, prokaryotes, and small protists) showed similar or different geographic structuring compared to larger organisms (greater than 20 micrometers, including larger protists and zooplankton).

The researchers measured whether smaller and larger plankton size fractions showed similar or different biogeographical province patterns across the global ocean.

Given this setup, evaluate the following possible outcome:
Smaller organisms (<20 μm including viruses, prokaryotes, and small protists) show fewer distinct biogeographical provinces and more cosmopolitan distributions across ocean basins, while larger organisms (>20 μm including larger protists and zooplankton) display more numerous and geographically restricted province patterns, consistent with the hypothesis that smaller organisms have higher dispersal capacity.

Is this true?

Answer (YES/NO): NO